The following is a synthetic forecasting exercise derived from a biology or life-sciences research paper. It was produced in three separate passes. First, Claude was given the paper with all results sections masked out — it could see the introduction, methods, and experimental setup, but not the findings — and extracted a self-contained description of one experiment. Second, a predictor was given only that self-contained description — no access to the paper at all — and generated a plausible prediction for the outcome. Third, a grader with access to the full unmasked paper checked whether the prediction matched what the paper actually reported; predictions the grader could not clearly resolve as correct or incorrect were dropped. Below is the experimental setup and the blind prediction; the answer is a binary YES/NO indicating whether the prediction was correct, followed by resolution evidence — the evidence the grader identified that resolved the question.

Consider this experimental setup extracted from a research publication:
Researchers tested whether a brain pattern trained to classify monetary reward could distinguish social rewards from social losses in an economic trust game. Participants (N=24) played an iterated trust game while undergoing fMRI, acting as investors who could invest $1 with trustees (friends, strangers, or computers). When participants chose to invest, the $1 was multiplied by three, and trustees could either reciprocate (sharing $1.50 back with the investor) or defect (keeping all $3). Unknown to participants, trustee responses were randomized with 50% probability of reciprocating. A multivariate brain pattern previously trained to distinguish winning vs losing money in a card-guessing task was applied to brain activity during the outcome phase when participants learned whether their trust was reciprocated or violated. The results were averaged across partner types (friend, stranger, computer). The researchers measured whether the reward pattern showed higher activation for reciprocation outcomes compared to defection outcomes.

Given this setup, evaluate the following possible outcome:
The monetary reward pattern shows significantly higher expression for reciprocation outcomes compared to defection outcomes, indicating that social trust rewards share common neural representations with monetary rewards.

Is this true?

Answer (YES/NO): YES